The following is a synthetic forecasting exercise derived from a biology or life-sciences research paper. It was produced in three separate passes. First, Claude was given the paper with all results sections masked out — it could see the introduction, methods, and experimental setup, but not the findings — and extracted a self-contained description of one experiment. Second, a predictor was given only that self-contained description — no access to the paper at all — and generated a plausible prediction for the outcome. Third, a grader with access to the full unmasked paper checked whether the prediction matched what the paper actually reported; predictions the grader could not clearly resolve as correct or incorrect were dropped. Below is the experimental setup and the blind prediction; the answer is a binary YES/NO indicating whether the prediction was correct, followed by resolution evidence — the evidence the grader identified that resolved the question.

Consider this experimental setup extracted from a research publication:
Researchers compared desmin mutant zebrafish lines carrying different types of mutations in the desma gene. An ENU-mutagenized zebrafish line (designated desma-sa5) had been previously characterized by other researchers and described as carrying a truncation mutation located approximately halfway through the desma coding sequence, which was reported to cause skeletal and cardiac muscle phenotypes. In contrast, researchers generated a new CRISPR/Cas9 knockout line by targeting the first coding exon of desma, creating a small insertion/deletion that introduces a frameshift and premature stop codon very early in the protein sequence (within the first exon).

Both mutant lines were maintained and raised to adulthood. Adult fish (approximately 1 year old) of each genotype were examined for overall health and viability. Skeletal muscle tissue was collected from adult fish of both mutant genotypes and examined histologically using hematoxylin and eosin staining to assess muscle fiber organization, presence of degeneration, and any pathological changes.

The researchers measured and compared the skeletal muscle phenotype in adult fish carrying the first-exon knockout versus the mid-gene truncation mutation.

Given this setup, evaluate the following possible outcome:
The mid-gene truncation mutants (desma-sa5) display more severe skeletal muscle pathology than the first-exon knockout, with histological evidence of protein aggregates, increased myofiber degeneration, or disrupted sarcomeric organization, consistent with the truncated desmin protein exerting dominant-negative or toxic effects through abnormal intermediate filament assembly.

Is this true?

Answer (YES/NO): NO